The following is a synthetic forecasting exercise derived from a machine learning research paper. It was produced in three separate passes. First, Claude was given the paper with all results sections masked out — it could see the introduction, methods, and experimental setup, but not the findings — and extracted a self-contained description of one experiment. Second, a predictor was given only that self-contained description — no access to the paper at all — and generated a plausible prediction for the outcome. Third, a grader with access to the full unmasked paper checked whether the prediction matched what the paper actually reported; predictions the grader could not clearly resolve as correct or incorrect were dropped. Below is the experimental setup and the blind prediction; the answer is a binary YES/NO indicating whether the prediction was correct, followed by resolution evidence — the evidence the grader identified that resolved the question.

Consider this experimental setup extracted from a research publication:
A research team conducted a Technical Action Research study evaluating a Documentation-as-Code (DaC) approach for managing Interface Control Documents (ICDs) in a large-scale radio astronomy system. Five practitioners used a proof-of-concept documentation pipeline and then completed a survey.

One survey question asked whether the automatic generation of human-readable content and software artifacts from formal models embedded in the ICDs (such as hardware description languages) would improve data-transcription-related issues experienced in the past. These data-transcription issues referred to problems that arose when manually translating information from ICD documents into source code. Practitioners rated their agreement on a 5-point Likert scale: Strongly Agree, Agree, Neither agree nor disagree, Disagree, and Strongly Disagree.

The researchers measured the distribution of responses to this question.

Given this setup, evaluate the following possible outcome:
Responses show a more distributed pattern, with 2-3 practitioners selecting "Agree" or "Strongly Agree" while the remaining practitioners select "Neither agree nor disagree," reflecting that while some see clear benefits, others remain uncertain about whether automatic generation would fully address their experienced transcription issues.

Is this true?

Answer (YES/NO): NO